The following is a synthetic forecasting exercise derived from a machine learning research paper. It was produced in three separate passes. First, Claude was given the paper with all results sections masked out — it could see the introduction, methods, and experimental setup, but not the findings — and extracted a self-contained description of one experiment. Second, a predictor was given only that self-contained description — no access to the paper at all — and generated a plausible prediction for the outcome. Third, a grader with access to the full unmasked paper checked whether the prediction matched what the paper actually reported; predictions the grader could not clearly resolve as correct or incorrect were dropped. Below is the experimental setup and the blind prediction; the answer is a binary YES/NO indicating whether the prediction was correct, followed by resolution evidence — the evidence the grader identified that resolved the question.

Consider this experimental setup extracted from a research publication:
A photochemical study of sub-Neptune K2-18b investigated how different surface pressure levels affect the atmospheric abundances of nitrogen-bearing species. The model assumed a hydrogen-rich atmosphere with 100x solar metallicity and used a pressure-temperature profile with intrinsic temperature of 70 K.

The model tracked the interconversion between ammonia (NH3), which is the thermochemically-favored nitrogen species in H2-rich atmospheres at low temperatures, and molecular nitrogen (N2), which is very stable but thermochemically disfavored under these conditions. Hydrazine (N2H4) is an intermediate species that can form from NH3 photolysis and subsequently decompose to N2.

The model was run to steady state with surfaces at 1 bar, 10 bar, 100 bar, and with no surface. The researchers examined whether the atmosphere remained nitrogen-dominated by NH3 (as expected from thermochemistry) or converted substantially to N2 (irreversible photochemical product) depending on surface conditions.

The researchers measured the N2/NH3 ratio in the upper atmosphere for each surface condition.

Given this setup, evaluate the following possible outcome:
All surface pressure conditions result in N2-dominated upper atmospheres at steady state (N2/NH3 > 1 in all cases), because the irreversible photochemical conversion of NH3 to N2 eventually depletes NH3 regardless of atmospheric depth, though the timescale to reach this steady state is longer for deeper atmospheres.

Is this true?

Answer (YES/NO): NO